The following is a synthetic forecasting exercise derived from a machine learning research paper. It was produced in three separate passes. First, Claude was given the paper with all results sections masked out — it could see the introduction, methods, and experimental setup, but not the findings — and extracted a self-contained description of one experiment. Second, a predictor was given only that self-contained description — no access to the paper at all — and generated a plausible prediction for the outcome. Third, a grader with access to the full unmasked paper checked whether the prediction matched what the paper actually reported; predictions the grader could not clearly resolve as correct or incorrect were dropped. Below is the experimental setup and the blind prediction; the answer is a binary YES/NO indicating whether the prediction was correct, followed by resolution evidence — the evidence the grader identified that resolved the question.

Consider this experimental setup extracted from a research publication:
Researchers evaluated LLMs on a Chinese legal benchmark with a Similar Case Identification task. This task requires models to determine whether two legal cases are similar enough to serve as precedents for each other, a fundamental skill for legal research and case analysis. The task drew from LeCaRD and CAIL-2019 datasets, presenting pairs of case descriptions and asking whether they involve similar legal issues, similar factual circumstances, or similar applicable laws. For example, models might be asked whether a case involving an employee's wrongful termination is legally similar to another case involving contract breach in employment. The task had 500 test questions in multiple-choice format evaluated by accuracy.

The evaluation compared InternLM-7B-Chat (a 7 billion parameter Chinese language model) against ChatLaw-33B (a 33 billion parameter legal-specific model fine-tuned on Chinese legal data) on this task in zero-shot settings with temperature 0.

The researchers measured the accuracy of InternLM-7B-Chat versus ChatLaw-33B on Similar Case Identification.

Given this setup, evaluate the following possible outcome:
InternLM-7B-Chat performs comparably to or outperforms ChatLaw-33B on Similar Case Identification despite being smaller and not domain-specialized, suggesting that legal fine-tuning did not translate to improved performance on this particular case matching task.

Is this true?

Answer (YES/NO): YES